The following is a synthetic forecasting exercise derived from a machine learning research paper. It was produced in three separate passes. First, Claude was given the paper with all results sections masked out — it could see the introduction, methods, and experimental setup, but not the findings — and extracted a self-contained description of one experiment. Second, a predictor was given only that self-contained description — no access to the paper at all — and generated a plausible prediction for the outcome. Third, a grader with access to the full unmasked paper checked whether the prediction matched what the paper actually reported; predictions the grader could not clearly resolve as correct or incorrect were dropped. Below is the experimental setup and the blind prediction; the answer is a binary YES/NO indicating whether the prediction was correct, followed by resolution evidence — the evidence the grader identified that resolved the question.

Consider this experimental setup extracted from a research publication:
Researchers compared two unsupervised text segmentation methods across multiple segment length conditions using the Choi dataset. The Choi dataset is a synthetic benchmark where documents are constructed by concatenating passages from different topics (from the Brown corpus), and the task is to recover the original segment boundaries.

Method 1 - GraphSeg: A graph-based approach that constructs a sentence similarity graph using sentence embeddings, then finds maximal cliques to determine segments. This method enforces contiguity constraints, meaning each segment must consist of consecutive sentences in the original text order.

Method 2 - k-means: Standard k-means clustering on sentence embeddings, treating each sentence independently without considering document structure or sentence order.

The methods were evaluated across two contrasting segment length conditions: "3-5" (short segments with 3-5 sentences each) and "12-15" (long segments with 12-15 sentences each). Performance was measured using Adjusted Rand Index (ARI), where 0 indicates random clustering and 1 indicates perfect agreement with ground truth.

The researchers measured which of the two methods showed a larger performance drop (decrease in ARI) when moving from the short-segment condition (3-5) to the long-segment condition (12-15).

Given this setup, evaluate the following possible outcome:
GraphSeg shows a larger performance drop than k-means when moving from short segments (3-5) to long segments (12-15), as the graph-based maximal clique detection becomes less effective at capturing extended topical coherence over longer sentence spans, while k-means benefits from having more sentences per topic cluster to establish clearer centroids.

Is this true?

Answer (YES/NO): YES